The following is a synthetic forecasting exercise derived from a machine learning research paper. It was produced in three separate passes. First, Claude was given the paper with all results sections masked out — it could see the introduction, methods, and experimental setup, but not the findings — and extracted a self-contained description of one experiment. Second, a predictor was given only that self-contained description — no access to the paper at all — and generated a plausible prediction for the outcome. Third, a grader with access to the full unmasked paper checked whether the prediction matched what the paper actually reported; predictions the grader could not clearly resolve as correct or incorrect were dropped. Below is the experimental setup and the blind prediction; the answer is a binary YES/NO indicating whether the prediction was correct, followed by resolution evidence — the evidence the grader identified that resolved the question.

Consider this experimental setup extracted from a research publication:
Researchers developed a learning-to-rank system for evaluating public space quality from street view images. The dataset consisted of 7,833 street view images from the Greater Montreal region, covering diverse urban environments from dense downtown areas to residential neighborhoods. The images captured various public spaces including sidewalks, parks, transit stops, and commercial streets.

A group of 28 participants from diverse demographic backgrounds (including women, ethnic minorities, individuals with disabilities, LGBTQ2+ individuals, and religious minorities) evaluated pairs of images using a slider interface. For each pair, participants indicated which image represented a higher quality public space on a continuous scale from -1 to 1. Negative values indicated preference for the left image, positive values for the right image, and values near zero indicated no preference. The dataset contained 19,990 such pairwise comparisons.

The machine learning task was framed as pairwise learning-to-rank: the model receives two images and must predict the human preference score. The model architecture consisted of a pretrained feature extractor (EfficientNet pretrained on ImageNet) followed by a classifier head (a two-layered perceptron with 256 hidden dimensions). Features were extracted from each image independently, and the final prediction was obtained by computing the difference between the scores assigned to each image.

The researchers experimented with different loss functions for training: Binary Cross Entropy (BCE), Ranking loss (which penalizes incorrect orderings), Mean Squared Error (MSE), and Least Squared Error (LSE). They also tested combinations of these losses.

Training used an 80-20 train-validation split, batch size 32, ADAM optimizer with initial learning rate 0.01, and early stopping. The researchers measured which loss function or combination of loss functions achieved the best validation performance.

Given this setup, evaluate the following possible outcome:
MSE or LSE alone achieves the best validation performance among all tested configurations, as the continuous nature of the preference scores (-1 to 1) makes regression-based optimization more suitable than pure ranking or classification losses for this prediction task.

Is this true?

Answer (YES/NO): NO